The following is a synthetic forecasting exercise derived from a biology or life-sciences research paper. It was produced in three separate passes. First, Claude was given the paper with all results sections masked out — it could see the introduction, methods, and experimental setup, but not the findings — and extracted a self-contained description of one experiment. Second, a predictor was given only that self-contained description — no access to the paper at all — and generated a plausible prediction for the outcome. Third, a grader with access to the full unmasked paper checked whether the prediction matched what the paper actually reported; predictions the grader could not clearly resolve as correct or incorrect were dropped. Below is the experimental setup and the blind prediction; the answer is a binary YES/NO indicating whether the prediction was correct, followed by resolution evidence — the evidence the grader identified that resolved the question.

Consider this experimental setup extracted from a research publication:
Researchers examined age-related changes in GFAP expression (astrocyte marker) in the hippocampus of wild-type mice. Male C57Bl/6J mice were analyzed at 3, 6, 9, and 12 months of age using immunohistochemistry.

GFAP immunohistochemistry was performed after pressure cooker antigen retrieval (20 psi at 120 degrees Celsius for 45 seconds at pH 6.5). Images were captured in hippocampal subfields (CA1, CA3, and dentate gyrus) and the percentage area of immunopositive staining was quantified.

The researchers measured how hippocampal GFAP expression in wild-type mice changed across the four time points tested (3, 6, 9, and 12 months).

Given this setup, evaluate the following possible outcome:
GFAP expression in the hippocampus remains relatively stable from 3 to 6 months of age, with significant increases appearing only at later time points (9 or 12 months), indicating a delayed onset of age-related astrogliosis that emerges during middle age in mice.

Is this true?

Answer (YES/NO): NO